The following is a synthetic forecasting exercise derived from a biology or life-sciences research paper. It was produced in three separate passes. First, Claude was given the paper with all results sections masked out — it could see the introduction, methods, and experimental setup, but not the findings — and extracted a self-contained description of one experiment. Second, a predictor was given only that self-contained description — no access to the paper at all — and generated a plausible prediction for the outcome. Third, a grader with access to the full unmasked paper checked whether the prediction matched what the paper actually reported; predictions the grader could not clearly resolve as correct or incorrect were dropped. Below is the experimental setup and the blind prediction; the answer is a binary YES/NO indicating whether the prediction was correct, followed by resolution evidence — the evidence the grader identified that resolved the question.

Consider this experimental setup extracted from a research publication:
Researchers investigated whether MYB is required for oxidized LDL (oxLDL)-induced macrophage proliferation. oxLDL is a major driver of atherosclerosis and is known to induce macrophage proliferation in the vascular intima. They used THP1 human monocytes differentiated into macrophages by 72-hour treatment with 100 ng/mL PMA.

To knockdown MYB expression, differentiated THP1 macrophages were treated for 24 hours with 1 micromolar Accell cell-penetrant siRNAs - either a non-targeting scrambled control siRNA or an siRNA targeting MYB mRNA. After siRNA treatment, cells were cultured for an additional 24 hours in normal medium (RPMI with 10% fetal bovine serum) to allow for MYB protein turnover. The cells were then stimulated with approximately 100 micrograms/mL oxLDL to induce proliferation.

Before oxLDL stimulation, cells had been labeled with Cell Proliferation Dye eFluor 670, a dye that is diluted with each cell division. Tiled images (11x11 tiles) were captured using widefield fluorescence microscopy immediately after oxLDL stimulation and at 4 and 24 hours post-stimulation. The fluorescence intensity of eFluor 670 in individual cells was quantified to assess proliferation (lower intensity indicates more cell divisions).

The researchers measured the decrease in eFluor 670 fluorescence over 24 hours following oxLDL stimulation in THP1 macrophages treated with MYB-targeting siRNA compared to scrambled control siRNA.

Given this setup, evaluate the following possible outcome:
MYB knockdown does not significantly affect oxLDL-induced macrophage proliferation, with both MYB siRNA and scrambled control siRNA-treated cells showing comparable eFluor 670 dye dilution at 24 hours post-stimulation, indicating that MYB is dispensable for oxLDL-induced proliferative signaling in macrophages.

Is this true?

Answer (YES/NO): NO